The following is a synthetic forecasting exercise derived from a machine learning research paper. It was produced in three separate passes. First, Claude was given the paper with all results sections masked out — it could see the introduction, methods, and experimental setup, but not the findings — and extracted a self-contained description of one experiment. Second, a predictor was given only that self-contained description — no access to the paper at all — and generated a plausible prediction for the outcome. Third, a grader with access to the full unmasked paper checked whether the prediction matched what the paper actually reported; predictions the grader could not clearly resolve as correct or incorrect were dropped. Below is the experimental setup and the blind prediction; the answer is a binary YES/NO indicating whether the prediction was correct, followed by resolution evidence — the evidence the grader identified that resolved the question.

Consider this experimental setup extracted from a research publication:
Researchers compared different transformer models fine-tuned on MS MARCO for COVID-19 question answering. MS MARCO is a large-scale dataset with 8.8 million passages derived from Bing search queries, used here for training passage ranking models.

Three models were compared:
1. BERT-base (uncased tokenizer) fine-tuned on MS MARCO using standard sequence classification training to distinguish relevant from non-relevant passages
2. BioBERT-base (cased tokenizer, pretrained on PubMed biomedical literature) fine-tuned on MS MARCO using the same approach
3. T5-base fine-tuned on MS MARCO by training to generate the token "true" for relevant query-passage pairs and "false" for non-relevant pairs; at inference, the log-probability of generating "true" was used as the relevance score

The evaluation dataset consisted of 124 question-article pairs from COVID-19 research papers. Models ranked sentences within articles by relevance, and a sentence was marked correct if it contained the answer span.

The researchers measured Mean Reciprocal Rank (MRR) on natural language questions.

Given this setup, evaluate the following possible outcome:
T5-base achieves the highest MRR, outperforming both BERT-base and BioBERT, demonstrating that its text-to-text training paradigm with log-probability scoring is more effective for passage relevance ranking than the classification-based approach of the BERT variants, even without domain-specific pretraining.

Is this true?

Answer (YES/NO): YES